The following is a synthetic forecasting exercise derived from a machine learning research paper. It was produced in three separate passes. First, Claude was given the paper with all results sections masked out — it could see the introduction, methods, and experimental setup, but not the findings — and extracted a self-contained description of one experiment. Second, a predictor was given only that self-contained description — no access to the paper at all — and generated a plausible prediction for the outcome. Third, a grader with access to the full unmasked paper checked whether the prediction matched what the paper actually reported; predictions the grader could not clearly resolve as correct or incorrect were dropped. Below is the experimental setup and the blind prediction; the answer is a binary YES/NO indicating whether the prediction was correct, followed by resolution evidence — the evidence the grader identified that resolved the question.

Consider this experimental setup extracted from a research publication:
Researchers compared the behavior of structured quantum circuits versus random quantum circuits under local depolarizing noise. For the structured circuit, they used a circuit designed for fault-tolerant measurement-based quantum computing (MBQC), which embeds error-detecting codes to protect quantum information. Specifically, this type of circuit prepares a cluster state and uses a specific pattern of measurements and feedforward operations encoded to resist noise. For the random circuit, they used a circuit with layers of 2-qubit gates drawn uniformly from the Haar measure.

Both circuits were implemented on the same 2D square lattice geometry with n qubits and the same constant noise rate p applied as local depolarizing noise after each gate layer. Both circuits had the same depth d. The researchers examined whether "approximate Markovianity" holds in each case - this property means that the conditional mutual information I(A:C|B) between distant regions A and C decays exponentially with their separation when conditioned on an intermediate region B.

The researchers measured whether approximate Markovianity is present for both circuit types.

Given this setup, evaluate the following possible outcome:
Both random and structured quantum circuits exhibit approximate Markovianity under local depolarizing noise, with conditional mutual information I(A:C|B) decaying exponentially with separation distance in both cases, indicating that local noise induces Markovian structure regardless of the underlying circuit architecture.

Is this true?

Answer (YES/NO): NO